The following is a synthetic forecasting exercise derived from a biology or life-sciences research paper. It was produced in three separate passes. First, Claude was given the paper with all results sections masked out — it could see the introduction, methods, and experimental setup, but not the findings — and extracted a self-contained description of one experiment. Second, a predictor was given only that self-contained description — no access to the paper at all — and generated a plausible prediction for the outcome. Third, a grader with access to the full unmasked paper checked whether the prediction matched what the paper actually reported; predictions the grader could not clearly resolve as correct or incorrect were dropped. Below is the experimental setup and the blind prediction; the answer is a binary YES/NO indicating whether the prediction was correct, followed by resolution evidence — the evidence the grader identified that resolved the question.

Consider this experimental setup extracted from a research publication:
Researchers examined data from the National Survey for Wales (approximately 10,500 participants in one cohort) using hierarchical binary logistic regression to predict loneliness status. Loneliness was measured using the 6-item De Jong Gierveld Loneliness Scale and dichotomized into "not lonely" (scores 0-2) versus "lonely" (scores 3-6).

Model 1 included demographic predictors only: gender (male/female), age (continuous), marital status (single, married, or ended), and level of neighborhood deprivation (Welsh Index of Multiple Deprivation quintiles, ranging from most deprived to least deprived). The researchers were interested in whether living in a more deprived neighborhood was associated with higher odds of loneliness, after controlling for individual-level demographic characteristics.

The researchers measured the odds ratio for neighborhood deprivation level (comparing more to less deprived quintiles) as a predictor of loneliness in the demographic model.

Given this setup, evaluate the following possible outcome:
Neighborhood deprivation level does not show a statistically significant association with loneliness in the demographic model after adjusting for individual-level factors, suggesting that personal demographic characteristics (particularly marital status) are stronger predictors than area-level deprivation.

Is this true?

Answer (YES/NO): NO